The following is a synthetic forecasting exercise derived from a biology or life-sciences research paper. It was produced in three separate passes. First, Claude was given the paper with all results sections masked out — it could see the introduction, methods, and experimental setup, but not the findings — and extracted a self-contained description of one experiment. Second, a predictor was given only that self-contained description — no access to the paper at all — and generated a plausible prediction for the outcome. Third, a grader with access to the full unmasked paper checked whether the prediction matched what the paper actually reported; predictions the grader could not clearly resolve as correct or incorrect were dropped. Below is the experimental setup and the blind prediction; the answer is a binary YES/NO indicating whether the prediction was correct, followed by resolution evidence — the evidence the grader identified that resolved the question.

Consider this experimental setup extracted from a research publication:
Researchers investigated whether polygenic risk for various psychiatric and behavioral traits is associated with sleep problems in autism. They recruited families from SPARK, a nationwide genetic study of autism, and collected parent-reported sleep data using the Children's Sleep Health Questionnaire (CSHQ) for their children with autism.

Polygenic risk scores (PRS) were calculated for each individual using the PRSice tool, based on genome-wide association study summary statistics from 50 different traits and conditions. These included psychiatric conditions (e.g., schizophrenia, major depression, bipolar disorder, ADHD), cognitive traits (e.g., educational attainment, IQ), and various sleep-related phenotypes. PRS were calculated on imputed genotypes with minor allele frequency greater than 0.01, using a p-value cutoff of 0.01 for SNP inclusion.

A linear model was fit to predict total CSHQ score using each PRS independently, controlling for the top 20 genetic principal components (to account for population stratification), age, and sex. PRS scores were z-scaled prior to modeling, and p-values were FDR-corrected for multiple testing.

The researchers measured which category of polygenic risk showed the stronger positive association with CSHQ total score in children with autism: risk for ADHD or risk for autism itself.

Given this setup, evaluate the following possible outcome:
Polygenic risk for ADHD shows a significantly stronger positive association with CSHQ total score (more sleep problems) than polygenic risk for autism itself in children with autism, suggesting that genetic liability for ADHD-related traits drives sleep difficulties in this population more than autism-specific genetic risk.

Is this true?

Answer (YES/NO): YES